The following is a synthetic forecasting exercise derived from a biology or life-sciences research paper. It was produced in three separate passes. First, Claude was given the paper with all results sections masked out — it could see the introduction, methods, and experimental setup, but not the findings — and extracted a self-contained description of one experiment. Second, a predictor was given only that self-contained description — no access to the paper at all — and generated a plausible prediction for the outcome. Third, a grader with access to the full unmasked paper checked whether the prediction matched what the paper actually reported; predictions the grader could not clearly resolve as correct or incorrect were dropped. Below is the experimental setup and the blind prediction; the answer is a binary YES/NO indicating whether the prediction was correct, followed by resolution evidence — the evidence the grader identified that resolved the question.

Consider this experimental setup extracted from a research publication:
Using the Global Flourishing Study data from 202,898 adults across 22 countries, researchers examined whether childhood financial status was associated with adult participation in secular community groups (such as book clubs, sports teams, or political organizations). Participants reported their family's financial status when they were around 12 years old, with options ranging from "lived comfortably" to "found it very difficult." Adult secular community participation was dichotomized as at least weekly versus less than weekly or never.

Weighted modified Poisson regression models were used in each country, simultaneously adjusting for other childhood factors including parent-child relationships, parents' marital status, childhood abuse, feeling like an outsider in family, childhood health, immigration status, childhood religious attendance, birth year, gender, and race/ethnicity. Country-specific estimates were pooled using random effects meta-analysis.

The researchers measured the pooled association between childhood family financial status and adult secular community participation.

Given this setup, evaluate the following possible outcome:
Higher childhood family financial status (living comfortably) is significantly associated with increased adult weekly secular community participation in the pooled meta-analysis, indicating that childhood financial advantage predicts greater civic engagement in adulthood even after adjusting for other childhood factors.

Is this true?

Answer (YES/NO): YES